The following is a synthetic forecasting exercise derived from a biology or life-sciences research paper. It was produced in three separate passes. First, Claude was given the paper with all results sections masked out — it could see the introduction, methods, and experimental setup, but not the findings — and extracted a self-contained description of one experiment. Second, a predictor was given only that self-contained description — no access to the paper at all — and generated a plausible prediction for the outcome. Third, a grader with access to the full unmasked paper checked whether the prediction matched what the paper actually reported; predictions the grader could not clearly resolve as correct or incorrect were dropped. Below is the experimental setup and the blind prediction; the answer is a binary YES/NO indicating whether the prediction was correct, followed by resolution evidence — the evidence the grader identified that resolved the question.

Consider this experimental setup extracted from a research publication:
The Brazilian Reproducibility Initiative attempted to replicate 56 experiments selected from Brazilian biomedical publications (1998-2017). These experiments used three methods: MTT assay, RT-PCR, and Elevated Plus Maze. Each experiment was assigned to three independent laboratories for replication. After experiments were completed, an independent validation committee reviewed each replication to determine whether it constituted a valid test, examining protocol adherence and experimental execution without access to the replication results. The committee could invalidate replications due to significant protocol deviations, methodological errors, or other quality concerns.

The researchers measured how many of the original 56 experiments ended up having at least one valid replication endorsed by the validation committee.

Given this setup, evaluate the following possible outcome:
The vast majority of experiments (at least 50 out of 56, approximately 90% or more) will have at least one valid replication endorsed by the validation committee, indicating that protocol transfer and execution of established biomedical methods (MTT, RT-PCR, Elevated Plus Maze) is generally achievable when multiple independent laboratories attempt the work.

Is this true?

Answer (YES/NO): NO